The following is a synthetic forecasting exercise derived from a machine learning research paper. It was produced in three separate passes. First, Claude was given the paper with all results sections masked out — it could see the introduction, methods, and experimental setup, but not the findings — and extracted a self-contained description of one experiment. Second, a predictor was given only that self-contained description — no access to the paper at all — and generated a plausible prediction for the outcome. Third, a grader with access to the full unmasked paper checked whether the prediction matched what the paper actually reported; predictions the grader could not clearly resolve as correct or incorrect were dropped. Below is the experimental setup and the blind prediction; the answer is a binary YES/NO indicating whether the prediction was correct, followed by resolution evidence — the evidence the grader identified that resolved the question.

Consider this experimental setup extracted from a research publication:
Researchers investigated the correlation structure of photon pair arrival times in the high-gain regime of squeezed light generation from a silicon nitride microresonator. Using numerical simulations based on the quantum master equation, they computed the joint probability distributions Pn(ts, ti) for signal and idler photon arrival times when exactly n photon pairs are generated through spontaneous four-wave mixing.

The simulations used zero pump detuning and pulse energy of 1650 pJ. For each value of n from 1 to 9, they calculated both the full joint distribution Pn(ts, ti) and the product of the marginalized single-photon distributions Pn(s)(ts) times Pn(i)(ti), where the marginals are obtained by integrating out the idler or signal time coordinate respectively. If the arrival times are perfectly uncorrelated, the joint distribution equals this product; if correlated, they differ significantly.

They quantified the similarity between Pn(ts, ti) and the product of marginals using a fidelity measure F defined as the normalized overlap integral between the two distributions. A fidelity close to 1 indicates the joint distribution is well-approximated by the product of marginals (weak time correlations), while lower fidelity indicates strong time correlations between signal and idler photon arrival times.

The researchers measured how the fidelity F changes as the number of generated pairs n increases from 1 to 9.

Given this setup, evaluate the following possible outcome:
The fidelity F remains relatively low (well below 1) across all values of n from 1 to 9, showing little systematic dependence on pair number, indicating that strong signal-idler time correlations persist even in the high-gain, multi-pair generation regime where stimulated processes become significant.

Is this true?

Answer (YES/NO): NO